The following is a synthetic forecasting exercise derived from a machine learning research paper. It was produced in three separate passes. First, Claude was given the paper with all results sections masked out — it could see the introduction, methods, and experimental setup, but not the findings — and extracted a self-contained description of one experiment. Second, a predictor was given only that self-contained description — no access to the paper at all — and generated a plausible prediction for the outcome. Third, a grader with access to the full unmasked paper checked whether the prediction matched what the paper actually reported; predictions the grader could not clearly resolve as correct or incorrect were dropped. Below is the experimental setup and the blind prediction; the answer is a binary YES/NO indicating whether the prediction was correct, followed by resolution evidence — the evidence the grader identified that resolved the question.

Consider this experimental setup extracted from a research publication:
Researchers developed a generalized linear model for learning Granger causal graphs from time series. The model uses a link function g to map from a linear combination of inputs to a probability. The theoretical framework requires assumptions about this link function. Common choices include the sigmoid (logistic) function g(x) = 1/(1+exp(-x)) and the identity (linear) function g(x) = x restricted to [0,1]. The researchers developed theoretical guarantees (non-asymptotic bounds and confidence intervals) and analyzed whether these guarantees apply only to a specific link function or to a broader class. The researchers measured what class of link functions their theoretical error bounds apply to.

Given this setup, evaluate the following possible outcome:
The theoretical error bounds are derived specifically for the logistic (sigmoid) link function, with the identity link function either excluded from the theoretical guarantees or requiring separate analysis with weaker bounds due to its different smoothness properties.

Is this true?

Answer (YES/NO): NO